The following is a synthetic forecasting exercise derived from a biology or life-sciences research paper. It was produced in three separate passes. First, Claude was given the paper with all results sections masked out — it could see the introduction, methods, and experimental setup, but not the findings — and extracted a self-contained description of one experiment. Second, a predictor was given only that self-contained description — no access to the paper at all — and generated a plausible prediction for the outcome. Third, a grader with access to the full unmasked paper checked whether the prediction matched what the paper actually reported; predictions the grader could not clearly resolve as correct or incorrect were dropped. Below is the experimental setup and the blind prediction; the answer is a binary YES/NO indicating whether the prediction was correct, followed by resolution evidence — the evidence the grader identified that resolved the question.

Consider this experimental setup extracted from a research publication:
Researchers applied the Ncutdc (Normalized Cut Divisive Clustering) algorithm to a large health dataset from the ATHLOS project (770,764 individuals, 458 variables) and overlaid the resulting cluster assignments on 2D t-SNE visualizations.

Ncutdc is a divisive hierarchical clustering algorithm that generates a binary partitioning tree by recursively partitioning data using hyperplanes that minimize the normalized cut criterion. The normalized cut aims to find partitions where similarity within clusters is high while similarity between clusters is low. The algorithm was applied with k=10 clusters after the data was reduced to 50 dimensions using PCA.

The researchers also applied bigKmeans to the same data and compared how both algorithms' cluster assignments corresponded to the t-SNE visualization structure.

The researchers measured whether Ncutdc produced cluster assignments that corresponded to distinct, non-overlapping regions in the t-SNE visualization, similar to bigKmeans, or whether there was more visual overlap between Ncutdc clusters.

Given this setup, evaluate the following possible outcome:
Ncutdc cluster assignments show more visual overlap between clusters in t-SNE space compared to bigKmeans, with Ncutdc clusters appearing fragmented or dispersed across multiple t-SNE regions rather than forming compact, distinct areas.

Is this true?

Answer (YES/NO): NO